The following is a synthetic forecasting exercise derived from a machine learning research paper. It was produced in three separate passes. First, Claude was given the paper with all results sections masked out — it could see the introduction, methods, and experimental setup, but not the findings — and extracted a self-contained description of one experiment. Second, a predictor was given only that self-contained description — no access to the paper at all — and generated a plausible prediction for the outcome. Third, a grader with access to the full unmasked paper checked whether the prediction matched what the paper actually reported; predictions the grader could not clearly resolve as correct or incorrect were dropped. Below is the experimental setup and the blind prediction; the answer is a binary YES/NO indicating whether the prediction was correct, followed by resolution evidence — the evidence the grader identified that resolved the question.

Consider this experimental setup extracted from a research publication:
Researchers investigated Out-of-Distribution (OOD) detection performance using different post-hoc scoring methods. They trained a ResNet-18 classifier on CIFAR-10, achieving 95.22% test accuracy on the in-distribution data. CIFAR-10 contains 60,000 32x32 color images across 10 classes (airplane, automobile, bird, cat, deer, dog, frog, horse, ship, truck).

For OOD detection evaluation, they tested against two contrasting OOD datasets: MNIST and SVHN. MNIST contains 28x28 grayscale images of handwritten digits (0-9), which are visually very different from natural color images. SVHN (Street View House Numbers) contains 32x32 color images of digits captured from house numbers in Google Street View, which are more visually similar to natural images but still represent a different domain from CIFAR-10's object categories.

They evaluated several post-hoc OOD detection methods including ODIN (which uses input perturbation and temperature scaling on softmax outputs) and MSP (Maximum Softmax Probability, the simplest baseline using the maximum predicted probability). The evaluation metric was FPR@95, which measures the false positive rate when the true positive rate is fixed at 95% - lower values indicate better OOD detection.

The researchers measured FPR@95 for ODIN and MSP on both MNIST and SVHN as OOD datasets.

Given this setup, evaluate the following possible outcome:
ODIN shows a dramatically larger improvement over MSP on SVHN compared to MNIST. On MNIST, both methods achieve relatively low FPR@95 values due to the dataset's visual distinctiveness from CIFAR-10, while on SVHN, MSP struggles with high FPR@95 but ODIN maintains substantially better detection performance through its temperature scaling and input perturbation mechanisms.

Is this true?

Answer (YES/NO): NO